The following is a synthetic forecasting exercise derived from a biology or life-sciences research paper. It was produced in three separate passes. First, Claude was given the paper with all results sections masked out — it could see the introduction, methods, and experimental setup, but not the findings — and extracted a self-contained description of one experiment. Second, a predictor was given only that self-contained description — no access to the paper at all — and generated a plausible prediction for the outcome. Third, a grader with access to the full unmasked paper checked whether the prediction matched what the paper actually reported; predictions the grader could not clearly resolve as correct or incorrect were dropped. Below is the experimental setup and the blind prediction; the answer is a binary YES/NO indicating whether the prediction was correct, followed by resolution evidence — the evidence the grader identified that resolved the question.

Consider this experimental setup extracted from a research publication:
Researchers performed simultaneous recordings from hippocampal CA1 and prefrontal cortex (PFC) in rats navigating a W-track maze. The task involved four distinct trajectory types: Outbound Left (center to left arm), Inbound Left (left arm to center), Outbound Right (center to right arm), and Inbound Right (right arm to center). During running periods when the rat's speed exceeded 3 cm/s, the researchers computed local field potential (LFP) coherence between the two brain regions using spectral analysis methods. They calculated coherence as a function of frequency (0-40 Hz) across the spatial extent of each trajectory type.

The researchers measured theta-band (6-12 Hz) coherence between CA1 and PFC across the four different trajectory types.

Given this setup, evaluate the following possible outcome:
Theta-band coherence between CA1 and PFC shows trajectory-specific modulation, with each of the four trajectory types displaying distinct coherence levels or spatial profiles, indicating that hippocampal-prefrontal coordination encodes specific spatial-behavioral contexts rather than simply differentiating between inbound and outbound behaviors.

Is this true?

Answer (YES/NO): NO